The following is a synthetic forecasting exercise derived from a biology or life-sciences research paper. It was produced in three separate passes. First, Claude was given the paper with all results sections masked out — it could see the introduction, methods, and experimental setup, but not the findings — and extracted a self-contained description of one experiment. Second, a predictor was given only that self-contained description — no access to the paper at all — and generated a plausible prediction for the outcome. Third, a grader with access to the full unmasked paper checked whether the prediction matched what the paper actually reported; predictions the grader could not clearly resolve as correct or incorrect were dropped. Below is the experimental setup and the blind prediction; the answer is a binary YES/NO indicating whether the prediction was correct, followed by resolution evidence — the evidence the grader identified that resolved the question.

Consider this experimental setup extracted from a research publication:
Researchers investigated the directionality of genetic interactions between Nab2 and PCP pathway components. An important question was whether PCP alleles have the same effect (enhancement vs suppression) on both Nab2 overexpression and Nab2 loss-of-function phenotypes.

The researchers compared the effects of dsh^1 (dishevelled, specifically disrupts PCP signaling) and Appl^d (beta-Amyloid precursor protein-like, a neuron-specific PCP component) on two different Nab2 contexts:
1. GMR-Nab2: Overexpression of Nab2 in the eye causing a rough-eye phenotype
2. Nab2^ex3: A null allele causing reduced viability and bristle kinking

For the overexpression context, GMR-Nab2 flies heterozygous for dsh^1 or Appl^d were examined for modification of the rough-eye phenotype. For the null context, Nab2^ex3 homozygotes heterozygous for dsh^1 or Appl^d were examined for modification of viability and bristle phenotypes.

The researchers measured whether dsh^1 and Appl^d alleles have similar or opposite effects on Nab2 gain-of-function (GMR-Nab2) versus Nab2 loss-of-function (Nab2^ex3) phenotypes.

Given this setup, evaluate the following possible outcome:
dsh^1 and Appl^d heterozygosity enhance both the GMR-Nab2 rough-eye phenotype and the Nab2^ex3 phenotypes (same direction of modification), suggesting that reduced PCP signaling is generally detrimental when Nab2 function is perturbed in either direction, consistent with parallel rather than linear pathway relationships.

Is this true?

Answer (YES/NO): NO